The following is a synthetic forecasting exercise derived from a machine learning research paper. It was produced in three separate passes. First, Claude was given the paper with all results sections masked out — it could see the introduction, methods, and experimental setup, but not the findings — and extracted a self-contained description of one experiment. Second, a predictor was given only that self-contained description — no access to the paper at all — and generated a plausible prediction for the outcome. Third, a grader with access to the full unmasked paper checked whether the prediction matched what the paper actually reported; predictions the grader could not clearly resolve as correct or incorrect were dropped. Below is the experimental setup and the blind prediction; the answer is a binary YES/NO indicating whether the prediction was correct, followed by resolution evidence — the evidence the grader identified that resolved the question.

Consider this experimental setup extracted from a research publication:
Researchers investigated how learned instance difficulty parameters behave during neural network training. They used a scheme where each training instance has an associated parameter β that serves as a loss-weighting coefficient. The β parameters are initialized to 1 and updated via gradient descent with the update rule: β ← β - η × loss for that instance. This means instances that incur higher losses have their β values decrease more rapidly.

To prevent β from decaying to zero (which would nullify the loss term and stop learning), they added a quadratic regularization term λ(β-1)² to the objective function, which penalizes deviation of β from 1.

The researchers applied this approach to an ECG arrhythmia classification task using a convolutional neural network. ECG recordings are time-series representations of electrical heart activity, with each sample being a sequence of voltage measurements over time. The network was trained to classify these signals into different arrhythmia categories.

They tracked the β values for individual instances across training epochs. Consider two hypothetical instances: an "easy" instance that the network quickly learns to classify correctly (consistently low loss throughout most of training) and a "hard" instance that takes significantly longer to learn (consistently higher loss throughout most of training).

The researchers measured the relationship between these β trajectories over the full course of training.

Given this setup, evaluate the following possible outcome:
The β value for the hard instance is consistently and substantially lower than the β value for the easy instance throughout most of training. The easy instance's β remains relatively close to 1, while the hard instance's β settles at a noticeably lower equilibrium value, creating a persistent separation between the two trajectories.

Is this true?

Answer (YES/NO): NO